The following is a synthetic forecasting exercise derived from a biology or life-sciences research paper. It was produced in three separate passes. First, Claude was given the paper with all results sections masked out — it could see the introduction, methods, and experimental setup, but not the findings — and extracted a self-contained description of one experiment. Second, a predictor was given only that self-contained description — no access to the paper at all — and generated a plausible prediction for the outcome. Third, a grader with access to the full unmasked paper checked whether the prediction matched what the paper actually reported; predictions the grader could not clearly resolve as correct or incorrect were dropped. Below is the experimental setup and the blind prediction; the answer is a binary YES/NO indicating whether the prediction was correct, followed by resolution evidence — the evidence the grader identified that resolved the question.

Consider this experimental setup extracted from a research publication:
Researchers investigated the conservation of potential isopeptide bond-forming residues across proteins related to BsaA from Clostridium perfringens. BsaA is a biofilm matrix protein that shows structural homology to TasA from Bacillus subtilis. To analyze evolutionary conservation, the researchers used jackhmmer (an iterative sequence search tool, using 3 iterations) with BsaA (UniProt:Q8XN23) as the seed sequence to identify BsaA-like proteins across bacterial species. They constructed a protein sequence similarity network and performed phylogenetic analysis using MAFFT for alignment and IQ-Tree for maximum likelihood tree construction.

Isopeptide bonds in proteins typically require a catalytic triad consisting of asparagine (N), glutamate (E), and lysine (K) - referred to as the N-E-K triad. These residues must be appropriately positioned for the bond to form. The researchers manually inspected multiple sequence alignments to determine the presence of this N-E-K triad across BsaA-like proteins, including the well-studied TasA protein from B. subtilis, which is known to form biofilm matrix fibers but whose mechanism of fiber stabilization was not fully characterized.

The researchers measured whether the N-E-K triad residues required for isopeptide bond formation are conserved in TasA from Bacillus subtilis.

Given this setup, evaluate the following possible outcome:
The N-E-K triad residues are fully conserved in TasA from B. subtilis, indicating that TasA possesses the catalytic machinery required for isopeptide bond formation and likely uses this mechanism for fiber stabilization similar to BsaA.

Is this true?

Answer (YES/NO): NO